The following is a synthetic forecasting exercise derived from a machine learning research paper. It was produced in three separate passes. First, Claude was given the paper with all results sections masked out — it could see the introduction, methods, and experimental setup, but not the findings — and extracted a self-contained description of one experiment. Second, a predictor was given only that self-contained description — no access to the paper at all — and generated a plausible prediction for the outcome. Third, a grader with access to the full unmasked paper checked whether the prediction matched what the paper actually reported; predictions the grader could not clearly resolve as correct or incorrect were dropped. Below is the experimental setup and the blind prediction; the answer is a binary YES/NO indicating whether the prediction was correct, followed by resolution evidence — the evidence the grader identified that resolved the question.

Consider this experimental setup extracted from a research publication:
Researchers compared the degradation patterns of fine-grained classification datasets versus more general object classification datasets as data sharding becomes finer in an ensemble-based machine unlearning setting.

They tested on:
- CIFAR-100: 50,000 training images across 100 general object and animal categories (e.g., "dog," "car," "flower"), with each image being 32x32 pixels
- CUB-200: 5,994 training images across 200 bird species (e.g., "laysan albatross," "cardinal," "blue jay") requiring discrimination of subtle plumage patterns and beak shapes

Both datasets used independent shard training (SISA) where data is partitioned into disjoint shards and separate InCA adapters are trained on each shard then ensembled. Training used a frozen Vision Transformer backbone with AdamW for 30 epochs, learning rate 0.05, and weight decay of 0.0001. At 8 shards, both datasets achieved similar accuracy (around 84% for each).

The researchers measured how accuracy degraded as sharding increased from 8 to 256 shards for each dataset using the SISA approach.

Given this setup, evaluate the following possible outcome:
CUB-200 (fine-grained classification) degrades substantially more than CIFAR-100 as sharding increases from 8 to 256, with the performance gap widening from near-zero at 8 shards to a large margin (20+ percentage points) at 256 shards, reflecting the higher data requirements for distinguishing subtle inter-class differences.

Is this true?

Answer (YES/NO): NO